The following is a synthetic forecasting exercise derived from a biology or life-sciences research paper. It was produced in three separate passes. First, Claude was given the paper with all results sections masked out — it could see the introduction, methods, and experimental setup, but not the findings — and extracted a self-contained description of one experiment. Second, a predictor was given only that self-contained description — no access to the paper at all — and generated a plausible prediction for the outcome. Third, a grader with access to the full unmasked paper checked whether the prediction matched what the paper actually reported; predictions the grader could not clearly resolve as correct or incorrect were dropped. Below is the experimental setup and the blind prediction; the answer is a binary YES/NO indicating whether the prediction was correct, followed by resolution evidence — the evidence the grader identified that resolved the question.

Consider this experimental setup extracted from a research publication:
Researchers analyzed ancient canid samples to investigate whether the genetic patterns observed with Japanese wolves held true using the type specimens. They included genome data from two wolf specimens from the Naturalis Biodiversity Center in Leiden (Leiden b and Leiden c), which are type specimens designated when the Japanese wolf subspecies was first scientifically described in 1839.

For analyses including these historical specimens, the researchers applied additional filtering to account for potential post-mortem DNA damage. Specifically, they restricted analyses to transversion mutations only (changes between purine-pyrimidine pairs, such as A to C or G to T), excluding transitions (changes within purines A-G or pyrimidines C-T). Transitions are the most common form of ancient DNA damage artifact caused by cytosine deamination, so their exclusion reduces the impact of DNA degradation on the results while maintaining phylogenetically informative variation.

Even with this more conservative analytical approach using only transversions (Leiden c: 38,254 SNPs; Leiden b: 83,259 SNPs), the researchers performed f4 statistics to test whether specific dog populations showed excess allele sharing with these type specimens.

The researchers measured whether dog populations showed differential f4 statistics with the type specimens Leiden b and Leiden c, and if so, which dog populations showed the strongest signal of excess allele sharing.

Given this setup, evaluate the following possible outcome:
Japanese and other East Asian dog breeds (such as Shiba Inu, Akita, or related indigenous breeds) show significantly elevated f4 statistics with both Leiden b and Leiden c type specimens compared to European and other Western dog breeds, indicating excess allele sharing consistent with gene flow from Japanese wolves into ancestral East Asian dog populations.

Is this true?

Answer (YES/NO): NO